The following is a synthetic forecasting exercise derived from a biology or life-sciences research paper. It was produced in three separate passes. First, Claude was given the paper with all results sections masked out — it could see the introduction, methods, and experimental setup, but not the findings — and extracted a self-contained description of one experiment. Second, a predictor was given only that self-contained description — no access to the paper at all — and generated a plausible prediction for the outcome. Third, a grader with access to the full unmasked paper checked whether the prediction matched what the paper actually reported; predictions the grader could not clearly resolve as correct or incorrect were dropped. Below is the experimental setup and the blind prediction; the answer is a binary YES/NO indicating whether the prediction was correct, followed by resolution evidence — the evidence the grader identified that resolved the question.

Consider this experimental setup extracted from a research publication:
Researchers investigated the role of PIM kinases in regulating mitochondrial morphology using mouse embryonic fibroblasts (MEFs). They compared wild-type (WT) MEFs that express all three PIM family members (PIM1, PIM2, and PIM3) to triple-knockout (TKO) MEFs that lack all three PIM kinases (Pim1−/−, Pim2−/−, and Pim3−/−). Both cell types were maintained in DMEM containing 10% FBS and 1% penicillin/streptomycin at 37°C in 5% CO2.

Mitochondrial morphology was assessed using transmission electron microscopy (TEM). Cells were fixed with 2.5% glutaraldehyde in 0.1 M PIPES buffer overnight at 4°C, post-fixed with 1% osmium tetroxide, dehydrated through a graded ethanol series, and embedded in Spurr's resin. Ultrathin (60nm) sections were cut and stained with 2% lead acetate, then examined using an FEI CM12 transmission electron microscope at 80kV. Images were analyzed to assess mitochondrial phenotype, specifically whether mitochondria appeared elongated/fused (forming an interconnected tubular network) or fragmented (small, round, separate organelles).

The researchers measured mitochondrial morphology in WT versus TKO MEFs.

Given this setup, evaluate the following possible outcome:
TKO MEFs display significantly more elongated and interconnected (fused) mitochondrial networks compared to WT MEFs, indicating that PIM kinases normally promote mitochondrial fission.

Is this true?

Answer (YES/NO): NO